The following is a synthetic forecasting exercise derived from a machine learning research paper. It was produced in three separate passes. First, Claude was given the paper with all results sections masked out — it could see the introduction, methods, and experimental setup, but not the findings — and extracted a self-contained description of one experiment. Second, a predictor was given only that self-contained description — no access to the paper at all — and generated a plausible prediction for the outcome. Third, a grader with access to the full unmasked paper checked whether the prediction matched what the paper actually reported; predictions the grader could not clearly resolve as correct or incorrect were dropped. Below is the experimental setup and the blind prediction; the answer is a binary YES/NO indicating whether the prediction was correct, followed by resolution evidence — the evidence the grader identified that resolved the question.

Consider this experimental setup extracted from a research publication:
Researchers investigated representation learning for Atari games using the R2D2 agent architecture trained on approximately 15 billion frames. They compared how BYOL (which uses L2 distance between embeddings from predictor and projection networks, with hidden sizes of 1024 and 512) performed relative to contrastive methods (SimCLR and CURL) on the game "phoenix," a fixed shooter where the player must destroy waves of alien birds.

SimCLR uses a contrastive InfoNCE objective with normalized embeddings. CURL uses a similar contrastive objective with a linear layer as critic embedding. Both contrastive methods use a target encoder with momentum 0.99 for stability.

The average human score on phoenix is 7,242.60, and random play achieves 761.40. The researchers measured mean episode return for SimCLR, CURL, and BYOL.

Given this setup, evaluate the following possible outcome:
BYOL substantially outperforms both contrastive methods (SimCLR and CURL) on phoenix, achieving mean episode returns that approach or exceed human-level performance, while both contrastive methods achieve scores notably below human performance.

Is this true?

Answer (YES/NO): NO